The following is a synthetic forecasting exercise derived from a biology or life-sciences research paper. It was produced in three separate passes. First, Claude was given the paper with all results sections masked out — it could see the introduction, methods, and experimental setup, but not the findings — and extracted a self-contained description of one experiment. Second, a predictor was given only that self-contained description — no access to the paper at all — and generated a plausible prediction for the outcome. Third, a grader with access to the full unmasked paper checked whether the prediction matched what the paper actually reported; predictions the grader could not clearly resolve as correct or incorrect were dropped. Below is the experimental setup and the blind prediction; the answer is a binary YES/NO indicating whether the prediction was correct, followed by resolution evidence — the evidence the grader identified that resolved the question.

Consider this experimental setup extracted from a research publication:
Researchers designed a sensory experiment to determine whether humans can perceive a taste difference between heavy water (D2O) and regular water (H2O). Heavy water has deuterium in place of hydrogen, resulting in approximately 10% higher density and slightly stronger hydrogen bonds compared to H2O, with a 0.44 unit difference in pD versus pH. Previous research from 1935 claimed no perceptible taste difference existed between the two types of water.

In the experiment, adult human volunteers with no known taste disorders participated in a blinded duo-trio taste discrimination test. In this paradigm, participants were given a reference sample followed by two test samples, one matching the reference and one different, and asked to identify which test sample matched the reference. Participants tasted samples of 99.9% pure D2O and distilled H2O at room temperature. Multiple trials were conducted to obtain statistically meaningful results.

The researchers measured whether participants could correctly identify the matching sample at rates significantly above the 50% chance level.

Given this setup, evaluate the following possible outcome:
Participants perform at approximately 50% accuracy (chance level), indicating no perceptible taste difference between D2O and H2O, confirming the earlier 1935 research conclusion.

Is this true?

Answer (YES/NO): NO